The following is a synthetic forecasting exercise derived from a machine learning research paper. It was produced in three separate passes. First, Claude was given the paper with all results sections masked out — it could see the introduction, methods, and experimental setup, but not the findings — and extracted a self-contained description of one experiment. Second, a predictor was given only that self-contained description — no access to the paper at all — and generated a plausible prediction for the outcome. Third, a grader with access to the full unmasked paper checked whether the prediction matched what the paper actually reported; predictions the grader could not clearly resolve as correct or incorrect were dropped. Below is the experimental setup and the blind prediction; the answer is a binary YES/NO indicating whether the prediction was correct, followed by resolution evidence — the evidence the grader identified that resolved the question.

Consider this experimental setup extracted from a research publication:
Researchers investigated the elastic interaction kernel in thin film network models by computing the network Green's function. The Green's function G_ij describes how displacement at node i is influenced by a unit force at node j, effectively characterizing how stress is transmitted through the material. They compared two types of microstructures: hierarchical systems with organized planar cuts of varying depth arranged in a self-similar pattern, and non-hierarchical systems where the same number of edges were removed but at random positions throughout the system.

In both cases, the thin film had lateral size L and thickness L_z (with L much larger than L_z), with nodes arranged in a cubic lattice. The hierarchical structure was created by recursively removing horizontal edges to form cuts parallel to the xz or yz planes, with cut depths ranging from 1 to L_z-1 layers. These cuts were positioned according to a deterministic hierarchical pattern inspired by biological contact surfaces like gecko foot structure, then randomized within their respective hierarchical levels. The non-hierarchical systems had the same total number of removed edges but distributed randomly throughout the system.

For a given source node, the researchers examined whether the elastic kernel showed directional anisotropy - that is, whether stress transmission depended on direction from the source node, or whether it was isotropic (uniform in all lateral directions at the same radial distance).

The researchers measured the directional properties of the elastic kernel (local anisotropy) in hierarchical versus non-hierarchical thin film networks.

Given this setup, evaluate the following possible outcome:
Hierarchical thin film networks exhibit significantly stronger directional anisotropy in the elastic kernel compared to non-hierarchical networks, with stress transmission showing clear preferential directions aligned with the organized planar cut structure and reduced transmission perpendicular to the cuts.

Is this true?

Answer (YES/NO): YES